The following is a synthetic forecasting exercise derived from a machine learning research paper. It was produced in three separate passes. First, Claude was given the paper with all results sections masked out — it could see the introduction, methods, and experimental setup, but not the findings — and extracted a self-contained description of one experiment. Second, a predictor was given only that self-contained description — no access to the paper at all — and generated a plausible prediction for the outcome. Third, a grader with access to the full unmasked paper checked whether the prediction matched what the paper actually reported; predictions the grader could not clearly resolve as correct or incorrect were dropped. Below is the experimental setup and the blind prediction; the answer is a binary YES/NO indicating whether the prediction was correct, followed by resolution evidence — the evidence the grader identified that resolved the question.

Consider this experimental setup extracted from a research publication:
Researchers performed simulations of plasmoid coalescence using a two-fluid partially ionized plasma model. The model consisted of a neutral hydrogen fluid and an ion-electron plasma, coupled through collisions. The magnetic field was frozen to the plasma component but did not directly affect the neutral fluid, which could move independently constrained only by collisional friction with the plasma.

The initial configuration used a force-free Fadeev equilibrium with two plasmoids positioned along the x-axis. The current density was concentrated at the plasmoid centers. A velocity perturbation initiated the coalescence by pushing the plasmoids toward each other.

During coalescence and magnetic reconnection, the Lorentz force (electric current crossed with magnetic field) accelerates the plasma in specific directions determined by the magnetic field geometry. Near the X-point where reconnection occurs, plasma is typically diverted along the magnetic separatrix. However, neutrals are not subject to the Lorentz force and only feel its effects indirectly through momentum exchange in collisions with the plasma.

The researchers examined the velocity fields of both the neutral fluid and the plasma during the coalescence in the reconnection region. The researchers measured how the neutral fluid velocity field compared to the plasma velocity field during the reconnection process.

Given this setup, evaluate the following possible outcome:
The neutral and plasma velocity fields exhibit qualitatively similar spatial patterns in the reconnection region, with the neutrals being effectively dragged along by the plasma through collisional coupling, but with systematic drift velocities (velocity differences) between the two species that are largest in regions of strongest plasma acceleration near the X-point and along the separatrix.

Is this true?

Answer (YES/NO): NO